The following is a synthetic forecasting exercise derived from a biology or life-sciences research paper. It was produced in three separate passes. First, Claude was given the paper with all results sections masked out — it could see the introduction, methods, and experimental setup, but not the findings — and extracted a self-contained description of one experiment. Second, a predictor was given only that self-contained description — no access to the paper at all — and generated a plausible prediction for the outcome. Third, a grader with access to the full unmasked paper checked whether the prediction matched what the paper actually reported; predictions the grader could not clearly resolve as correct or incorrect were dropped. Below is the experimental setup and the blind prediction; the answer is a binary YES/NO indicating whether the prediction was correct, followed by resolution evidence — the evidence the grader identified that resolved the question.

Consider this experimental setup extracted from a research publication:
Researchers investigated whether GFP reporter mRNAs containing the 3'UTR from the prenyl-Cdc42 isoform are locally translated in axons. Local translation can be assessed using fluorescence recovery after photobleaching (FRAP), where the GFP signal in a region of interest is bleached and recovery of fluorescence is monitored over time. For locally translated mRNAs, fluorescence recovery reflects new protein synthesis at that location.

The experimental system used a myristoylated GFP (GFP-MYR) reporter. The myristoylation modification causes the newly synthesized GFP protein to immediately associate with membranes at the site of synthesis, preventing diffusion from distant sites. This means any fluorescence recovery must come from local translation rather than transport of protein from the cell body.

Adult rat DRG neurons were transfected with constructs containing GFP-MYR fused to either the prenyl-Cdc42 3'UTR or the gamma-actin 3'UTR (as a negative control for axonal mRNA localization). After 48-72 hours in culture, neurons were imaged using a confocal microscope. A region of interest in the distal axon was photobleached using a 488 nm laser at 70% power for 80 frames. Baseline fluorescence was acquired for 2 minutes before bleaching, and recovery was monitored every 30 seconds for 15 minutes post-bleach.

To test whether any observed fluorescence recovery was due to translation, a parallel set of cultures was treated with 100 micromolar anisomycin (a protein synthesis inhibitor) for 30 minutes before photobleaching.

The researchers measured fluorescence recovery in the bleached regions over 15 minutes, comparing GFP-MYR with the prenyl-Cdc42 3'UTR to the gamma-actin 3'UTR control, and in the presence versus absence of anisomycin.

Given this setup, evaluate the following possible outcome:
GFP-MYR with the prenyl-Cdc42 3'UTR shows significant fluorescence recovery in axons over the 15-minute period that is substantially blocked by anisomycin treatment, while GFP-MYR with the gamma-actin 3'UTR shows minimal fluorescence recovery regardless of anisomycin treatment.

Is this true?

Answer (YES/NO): YES